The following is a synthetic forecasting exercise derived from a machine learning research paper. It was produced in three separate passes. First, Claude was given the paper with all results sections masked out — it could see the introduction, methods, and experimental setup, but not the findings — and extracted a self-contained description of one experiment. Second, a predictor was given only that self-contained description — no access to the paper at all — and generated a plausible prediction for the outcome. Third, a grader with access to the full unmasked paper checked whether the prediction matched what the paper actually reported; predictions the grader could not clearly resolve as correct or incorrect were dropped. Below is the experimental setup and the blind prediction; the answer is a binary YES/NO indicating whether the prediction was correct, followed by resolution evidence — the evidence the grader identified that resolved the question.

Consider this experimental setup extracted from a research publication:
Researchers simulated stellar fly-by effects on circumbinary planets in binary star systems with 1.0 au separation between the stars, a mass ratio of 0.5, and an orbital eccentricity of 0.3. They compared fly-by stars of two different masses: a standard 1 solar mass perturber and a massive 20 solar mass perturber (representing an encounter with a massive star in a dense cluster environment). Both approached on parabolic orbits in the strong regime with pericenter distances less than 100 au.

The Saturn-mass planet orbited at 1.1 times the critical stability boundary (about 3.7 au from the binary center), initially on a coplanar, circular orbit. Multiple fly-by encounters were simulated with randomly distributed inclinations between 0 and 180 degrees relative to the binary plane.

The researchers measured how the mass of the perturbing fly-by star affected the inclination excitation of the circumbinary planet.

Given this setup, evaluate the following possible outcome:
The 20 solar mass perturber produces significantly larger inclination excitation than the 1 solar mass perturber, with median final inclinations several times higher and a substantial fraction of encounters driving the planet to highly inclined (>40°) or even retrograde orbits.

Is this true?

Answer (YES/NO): NO